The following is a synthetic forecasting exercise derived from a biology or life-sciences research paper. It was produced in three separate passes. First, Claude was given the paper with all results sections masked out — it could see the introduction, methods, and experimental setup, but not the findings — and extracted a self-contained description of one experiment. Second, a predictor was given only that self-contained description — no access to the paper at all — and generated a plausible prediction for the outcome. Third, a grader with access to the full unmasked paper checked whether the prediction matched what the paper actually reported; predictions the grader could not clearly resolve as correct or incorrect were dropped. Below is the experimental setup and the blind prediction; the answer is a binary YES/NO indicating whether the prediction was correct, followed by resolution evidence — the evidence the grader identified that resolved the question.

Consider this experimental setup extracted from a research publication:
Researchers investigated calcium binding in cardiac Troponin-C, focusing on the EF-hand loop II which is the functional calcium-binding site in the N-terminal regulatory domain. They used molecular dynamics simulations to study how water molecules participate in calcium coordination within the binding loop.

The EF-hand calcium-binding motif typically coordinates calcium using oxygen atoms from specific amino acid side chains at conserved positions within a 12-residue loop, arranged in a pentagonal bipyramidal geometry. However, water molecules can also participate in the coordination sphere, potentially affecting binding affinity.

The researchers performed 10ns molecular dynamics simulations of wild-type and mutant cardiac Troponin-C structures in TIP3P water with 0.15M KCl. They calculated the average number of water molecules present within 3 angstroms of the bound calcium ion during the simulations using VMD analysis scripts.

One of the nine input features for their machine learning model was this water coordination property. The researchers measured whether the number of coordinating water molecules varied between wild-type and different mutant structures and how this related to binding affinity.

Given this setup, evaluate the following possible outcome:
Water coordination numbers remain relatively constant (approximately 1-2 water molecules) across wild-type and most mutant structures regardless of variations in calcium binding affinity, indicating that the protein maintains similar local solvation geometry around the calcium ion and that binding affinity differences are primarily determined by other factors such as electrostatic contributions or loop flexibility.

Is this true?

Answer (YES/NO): NO